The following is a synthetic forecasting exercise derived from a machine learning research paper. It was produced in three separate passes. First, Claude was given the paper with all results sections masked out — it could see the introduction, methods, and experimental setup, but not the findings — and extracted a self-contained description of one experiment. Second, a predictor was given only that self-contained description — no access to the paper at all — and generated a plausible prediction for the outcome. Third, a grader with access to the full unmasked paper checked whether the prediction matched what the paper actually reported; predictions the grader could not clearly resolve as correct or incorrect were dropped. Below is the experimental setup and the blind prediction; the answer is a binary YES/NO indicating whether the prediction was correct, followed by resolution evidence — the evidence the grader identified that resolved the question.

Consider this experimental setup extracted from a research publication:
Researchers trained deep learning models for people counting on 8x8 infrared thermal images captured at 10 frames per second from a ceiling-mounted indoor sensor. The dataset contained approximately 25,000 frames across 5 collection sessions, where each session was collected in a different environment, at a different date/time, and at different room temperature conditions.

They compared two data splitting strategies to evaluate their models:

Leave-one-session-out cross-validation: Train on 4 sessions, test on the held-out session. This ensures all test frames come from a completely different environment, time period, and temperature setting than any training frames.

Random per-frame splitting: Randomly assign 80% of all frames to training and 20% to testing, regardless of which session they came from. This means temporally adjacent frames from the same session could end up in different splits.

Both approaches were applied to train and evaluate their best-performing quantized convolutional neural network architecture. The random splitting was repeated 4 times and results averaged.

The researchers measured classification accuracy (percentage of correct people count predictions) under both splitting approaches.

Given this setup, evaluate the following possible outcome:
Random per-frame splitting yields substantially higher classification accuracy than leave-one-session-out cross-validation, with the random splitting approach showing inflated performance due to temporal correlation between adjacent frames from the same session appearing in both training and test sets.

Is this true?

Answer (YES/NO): YES